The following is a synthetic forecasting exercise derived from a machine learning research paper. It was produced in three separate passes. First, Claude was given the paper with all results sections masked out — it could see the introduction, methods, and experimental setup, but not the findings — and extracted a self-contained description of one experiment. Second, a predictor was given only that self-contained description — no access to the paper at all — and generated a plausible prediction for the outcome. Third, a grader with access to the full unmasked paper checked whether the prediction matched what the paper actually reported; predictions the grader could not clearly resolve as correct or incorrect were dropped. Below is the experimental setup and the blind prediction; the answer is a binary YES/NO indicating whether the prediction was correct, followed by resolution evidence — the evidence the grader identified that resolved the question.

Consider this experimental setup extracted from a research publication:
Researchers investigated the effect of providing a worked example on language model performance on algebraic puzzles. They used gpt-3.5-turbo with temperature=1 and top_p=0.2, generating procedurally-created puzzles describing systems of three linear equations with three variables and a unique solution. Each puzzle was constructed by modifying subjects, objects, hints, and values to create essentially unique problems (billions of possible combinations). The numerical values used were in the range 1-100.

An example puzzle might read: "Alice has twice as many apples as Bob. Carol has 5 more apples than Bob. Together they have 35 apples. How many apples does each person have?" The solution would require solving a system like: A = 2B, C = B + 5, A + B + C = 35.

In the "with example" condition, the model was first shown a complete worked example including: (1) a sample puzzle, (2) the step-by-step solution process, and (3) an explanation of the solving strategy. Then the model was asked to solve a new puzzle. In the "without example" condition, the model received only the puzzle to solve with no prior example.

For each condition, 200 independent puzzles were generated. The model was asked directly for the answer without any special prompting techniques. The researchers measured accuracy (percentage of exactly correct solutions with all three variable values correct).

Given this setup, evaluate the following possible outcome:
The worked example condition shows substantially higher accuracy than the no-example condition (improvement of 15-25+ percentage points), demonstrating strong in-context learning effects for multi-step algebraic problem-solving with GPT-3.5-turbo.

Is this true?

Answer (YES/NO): YES